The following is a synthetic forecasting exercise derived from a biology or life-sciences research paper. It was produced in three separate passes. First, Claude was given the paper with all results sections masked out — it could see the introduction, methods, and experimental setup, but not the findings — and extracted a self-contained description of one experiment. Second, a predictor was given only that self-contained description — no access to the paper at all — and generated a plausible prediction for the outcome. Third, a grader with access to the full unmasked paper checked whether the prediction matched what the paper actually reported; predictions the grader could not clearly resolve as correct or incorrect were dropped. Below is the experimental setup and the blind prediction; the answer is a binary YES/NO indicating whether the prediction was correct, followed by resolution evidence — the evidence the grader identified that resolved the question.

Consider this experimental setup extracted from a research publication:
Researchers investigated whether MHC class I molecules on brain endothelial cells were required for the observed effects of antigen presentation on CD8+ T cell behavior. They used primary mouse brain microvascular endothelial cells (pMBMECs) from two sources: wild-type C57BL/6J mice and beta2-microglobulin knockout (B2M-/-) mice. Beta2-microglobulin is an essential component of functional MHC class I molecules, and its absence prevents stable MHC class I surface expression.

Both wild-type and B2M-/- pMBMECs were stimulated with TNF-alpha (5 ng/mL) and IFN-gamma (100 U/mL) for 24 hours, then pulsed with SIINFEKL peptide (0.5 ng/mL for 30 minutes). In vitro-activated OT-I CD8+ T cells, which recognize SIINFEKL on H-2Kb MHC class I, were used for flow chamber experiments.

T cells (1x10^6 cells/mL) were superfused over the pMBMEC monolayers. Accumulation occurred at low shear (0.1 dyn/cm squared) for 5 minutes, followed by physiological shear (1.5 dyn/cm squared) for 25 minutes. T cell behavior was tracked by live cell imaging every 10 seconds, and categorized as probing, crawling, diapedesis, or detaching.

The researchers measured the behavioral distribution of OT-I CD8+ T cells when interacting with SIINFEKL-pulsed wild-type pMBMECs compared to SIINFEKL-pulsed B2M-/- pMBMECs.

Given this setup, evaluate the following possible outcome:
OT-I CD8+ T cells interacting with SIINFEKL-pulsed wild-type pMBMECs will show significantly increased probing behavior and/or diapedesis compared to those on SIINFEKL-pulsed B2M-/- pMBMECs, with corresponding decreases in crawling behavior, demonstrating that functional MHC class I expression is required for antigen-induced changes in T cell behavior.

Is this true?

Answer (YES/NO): NO